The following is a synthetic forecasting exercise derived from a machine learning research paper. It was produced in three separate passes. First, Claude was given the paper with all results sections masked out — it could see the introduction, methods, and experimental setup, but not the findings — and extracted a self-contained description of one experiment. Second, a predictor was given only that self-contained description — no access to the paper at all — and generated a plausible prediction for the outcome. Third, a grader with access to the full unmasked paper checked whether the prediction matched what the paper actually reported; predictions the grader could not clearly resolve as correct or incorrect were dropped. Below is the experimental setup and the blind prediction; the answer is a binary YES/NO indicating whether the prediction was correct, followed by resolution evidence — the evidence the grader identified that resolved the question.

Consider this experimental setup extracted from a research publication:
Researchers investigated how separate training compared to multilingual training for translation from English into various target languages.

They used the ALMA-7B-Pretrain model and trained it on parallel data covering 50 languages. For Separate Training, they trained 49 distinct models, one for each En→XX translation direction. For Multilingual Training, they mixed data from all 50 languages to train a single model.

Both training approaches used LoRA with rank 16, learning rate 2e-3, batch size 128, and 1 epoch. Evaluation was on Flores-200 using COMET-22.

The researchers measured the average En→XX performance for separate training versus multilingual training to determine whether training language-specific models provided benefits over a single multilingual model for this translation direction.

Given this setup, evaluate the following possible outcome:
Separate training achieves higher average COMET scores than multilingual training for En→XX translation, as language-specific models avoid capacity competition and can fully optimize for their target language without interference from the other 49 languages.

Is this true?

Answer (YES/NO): NO